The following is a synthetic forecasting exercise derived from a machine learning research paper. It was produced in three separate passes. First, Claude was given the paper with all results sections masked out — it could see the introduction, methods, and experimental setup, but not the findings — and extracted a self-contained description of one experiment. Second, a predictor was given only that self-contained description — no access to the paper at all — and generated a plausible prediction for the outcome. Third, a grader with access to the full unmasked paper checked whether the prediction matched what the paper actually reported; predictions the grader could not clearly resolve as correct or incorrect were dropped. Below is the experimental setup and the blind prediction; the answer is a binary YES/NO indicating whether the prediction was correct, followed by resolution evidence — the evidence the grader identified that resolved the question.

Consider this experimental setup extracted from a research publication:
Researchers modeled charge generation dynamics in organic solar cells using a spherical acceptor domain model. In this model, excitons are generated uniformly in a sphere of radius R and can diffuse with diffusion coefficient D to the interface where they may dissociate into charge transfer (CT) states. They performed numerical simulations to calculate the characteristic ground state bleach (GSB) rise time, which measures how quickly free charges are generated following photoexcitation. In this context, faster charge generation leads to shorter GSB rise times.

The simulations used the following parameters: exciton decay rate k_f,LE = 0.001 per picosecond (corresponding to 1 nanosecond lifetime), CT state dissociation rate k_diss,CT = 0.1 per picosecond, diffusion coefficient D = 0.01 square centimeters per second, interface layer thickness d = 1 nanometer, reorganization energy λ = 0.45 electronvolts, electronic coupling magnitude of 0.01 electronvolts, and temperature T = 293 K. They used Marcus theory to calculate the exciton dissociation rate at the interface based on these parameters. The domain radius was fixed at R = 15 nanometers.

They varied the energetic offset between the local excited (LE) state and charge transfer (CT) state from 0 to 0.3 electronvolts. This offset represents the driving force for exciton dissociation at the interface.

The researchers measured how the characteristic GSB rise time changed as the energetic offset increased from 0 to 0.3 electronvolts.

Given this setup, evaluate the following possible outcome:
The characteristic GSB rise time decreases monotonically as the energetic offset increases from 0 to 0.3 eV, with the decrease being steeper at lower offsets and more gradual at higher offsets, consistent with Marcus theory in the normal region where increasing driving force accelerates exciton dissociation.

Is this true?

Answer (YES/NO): YES